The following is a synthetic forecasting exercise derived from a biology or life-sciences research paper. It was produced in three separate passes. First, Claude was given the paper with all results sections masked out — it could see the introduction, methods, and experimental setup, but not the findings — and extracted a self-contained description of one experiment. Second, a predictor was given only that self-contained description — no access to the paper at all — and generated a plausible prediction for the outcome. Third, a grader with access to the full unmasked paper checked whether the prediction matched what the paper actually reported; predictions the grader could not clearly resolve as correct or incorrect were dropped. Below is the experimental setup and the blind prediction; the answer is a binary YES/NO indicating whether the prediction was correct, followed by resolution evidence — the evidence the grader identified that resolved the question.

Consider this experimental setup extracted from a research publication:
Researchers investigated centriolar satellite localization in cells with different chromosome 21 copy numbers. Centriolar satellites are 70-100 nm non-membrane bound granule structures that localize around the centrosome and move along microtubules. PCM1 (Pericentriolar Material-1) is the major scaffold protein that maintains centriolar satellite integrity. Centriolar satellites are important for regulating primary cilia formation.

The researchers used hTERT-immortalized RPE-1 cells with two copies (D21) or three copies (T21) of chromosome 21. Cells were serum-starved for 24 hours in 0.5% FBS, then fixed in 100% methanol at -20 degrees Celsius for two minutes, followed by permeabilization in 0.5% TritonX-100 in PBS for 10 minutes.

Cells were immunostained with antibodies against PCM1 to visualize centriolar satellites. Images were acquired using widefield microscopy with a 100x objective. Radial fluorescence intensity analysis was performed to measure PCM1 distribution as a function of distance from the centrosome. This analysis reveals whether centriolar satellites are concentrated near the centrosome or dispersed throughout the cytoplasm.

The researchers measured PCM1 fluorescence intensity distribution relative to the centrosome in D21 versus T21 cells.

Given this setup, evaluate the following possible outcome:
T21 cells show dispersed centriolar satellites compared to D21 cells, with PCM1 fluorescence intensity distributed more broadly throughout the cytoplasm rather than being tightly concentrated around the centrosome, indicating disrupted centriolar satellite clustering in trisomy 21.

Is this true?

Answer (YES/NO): NO